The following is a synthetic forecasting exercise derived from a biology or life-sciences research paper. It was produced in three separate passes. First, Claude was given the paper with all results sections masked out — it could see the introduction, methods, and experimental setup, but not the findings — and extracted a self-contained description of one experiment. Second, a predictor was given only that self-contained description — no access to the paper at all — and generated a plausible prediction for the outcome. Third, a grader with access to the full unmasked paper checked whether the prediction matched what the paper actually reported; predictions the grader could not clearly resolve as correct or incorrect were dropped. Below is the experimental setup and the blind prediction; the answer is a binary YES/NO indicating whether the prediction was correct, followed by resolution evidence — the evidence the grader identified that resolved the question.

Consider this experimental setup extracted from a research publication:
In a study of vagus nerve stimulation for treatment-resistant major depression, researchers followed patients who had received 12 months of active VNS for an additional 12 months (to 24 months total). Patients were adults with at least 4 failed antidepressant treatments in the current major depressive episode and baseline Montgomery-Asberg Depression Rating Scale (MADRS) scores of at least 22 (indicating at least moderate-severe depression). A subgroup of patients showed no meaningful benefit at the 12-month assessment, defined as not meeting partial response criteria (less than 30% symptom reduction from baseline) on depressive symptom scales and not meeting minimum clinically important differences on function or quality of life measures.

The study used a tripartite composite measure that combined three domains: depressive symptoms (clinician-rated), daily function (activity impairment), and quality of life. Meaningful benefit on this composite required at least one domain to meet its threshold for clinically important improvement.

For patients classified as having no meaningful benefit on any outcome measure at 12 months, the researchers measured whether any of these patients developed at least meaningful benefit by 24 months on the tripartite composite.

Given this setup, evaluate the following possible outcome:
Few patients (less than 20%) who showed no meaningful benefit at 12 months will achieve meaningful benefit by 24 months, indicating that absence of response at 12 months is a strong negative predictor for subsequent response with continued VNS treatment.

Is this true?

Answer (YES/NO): NO